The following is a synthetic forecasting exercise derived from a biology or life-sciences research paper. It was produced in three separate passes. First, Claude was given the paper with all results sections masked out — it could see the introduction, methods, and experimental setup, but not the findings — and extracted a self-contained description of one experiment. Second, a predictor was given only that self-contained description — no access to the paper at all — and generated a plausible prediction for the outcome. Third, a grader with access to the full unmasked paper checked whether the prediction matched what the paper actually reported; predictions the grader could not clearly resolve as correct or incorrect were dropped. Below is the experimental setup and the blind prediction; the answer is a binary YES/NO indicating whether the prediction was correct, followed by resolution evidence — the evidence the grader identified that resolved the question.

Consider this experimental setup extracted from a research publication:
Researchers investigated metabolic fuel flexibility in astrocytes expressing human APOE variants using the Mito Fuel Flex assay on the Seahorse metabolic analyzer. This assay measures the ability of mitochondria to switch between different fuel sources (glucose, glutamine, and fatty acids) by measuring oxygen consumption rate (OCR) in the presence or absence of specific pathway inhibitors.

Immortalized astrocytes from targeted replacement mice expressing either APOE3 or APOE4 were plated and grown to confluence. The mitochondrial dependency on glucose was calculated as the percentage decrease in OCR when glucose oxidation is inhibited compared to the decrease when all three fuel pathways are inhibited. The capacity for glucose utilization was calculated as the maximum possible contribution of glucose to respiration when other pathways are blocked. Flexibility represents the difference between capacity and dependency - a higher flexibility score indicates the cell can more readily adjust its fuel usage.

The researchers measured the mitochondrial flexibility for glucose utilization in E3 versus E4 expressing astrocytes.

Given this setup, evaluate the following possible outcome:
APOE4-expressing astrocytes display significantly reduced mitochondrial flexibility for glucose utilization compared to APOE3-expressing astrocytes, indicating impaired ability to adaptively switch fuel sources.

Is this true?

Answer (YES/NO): YES